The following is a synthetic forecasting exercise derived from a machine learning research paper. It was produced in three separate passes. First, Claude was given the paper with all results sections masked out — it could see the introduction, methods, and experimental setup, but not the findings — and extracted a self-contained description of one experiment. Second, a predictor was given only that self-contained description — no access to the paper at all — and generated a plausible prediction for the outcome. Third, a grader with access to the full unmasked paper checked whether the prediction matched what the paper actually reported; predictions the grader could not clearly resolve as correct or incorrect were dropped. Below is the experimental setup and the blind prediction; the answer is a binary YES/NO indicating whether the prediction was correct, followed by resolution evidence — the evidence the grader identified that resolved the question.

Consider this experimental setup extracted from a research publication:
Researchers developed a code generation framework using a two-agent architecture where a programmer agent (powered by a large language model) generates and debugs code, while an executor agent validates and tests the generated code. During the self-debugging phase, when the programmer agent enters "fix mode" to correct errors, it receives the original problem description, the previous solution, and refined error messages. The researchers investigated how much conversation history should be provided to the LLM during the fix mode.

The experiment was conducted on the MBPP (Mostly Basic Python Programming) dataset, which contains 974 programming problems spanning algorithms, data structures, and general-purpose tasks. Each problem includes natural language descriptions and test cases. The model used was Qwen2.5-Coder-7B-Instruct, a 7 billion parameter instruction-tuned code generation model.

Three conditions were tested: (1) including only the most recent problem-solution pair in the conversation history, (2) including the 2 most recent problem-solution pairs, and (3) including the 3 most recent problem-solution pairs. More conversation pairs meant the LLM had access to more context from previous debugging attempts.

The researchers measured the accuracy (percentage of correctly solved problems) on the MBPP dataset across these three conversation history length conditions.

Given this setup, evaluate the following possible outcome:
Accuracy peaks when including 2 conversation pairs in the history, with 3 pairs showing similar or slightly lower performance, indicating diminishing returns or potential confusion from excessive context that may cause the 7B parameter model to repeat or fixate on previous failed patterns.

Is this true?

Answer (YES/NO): NO